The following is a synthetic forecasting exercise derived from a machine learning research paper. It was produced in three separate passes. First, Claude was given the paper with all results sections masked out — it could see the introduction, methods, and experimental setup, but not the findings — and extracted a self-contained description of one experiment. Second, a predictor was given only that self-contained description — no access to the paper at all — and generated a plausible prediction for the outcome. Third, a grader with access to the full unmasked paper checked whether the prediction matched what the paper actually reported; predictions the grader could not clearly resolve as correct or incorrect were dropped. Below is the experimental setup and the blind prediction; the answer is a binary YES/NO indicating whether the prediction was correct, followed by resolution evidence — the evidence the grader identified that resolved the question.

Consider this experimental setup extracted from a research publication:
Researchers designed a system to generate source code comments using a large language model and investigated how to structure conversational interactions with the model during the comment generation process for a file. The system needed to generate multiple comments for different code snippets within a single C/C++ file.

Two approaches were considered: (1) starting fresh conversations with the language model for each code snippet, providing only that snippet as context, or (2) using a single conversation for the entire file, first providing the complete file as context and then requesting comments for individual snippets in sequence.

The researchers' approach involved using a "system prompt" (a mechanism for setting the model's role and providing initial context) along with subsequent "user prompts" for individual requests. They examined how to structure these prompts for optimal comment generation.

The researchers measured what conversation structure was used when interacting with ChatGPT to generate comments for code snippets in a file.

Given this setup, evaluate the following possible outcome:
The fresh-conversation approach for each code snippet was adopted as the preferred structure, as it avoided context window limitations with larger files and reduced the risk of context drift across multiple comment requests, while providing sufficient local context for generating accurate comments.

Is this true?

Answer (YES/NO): NO